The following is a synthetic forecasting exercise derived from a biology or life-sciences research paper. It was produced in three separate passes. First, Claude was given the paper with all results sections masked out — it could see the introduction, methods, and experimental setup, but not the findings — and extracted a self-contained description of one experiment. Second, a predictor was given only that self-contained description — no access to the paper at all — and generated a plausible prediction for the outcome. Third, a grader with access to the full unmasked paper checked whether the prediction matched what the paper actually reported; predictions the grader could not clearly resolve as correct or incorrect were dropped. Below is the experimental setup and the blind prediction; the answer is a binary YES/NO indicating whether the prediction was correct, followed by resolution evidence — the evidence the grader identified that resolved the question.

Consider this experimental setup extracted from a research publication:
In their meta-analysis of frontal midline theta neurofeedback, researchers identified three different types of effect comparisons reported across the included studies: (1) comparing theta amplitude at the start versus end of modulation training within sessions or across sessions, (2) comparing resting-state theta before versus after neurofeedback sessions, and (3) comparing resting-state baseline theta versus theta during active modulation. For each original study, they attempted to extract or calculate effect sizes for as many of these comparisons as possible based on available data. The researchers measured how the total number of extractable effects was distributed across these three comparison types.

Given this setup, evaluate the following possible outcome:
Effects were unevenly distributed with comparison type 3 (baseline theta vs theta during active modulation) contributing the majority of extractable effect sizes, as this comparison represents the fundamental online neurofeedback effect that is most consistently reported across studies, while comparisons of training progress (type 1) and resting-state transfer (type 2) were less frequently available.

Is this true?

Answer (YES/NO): NO